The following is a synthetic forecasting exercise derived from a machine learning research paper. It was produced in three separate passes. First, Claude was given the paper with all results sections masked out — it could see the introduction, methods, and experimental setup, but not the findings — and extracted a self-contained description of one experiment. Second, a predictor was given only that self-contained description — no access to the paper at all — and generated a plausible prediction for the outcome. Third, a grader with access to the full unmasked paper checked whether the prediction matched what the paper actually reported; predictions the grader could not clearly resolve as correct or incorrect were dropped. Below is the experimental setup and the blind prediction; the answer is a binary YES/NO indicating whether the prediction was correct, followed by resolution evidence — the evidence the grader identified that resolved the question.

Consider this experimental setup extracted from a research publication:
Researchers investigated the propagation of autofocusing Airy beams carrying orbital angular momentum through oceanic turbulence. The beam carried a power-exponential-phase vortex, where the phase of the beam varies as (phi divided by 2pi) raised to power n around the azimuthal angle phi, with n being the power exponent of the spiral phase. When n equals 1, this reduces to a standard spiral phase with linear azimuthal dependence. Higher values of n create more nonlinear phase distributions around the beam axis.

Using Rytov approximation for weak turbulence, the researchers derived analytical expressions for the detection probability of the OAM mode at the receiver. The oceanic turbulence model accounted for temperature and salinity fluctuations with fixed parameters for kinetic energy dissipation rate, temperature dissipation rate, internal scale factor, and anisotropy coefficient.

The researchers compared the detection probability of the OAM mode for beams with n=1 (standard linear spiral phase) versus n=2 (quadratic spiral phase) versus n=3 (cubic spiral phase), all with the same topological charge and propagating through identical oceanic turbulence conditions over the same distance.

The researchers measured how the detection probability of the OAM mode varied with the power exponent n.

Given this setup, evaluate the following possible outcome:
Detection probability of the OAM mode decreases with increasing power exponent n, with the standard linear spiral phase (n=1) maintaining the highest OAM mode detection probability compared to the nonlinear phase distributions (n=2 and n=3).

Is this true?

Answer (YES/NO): NO